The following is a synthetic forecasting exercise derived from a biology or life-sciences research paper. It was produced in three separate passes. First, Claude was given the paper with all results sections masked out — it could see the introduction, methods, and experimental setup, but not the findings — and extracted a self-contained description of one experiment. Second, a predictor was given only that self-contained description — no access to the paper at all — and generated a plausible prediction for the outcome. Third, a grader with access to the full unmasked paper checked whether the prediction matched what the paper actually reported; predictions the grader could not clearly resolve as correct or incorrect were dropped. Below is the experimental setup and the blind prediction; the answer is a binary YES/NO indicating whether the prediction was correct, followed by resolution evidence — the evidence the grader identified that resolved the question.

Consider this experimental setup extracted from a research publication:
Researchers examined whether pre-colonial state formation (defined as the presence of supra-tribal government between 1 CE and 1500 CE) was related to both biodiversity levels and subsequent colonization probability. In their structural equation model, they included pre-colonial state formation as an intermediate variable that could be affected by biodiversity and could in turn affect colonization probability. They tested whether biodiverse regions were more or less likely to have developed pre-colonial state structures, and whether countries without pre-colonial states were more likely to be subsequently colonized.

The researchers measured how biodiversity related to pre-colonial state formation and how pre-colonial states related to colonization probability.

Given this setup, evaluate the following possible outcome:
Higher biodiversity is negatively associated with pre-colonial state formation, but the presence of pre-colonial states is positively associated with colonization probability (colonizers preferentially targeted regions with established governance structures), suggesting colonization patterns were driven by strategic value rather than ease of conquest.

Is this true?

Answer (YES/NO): NO